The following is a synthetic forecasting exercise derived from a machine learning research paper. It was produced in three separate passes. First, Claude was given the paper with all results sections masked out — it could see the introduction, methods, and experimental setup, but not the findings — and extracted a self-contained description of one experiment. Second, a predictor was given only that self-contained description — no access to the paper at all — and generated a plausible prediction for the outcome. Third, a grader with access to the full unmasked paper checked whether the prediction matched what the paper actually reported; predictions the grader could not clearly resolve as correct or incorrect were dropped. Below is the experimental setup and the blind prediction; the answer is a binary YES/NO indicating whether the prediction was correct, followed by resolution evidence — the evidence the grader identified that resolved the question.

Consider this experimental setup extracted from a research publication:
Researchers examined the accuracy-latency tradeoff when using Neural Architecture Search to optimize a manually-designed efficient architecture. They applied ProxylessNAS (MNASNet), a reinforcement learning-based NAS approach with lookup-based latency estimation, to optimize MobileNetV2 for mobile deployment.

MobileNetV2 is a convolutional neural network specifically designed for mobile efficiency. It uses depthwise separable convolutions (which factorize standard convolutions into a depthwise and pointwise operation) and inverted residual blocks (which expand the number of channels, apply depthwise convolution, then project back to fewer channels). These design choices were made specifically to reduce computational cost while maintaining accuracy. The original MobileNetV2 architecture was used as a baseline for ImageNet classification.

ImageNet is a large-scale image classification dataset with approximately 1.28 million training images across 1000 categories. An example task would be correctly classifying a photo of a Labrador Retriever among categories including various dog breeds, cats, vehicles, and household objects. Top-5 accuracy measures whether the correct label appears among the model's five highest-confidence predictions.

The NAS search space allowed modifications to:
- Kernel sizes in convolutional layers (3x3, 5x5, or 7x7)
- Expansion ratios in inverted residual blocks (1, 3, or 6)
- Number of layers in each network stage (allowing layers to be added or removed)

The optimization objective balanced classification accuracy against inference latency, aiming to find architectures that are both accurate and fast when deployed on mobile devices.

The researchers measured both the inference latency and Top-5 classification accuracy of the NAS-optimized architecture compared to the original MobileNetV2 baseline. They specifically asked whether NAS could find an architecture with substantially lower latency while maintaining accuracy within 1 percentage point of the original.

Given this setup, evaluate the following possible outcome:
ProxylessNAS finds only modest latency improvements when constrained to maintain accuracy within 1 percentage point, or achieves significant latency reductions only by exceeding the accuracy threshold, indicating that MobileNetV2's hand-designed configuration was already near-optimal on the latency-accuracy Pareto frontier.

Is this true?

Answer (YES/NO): YES